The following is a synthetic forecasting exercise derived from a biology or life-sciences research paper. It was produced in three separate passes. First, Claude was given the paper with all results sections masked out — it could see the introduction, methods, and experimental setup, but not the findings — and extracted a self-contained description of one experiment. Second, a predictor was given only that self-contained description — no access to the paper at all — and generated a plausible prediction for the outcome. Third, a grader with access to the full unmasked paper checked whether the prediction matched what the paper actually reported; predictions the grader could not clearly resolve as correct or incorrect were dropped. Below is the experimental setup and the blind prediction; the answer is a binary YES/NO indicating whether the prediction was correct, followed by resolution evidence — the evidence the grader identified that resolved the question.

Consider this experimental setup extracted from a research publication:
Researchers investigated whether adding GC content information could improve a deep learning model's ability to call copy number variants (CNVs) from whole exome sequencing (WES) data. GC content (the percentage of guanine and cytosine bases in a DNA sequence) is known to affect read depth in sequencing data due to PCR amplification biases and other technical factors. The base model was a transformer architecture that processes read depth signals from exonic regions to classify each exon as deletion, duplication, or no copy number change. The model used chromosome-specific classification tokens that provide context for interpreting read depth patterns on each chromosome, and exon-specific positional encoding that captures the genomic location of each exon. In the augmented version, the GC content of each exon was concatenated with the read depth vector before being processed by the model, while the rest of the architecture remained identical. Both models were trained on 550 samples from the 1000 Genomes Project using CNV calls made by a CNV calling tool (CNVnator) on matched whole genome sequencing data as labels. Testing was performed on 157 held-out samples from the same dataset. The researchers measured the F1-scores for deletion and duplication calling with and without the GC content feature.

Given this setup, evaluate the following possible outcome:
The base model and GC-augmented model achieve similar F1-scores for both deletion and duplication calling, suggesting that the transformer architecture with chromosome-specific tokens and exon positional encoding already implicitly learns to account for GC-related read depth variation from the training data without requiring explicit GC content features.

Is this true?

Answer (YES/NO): NO